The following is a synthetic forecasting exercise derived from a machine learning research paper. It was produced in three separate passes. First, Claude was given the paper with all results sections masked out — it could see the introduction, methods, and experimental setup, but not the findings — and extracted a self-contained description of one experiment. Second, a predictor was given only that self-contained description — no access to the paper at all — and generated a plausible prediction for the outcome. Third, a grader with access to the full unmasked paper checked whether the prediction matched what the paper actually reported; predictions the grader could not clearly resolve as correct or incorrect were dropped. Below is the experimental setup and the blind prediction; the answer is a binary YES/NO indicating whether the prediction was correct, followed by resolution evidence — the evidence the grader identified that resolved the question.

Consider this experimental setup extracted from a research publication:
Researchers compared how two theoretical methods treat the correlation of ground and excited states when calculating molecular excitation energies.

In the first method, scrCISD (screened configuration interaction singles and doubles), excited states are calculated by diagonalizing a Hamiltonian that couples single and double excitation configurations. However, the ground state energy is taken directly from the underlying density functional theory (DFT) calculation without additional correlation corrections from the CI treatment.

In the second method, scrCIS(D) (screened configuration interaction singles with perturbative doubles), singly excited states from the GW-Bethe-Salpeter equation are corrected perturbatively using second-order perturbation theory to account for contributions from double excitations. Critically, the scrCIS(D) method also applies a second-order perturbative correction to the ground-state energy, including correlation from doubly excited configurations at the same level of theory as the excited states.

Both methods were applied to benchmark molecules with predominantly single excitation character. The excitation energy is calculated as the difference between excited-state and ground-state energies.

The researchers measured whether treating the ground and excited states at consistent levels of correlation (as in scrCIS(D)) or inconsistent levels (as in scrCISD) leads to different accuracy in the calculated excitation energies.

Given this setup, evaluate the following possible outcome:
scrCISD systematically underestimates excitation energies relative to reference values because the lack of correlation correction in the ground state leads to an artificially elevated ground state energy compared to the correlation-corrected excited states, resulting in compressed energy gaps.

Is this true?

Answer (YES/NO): NO